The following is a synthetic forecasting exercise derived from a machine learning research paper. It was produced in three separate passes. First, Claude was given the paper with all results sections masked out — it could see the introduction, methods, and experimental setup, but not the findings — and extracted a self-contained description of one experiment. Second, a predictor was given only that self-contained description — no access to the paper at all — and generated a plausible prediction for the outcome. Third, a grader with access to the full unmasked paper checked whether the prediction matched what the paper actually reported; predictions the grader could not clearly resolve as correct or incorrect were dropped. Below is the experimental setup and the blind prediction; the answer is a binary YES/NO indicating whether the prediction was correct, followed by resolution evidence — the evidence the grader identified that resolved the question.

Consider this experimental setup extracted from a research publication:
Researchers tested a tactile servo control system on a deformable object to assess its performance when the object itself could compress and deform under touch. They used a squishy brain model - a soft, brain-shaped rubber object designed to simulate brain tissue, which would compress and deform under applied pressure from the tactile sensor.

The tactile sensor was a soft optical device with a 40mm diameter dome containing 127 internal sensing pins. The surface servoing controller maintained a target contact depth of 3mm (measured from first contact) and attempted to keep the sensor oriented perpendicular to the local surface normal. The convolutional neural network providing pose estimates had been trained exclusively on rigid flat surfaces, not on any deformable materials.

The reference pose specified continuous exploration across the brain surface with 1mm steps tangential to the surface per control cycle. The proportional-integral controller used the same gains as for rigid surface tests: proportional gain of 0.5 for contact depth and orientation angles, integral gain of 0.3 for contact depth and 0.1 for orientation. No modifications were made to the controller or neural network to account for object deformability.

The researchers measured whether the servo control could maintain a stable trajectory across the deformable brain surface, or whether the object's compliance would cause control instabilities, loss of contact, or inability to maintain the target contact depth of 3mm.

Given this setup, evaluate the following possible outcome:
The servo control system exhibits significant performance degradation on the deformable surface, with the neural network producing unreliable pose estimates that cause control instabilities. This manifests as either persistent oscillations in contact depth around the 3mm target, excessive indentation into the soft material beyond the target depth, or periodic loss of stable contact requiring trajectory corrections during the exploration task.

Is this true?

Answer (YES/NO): NO